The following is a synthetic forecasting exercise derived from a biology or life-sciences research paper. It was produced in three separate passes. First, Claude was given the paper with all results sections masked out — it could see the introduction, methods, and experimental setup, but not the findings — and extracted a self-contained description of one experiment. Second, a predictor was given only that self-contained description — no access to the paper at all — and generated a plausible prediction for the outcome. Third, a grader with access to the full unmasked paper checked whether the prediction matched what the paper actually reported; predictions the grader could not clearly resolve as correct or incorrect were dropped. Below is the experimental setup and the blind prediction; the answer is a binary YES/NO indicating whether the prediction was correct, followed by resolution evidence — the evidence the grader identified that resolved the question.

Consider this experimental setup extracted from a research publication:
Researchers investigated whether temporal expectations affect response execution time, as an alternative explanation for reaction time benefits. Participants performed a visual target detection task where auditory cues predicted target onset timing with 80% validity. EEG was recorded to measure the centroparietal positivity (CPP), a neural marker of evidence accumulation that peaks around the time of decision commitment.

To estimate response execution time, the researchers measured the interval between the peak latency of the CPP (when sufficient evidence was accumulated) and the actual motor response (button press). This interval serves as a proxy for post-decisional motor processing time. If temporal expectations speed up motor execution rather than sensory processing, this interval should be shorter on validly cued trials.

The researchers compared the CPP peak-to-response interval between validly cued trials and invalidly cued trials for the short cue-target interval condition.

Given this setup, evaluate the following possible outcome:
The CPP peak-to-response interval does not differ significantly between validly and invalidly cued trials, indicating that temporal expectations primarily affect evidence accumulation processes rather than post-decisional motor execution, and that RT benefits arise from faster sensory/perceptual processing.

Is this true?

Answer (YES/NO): NO